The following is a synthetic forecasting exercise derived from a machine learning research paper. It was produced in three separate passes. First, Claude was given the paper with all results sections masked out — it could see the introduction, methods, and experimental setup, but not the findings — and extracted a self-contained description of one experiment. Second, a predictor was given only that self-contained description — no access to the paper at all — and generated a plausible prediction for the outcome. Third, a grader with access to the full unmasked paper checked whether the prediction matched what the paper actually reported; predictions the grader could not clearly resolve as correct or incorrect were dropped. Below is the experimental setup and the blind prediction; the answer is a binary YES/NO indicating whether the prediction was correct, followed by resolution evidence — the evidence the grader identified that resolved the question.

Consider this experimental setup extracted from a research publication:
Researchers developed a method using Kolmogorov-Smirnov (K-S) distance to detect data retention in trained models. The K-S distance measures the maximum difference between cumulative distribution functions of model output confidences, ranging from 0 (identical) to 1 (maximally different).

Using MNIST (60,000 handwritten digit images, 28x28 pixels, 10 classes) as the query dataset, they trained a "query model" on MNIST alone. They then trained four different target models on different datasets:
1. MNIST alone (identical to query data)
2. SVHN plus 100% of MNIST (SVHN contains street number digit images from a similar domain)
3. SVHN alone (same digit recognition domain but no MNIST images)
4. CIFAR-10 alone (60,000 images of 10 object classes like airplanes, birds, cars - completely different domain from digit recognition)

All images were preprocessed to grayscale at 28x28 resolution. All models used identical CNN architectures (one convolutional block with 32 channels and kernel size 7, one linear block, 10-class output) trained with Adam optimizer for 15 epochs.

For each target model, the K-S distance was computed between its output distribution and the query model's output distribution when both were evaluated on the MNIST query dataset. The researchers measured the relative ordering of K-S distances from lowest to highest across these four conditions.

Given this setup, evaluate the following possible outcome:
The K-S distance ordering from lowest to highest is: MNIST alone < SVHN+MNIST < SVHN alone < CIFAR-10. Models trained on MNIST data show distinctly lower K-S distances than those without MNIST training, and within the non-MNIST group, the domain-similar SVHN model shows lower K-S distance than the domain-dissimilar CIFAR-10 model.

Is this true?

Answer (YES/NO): NO